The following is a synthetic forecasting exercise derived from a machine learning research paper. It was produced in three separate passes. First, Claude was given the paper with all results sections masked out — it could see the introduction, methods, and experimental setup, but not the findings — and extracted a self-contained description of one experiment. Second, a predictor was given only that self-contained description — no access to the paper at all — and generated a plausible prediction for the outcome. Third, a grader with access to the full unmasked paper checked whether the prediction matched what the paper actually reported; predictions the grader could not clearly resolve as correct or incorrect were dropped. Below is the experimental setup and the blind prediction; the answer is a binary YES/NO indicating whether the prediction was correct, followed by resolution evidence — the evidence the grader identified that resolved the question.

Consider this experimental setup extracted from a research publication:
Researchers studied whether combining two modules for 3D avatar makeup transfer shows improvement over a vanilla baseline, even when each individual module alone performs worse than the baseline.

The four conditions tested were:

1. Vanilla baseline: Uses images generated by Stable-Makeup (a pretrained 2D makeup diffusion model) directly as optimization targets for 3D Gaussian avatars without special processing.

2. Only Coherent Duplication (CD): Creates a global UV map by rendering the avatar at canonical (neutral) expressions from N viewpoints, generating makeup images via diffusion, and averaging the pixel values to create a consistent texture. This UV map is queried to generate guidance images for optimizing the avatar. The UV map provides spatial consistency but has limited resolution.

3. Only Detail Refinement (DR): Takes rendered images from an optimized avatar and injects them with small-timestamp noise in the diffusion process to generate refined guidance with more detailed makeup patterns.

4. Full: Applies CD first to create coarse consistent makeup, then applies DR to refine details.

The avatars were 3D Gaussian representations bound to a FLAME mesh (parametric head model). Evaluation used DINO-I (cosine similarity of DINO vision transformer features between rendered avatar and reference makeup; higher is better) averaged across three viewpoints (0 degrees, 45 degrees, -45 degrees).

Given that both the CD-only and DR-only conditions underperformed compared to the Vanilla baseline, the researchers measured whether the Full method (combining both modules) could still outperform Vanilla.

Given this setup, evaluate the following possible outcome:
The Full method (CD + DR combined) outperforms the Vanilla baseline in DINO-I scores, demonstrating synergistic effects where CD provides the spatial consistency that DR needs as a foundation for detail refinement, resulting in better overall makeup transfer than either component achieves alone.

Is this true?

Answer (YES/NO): YES